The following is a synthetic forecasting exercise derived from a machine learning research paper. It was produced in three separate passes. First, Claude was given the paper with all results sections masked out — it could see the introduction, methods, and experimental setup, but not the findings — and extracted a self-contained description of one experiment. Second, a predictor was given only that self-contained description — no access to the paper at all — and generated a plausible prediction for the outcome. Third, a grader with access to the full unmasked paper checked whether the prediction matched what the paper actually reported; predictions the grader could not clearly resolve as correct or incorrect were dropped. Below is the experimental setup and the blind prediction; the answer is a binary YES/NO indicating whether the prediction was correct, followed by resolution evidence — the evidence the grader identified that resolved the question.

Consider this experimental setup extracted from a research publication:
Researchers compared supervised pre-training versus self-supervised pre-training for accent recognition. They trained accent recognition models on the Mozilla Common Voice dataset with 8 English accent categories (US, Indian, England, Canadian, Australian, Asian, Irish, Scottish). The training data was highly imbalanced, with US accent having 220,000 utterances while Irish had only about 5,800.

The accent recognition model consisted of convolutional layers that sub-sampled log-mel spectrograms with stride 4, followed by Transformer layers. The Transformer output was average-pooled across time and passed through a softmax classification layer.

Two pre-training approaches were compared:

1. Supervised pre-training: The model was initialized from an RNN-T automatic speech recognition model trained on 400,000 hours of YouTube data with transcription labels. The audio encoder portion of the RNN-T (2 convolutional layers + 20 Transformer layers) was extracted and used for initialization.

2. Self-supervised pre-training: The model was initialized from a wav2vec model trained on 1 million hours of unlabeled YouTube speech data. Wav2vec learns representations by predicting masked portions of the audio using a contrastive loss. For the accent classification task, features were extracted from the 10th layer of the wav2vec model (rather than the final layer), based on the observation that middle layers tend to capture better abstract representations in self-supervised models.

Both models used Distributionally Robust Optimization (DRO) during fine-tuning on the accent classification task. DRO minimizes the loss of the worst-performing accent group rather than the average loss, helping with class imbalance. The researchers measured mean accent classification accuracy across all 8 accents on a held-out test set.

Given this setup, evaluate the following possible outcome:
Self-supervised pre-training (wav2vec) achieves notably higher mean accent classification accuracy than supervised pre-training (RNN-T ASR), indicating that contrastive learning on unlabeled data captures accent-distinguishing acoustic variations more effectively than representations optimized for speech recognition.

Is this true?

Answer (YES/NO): NO